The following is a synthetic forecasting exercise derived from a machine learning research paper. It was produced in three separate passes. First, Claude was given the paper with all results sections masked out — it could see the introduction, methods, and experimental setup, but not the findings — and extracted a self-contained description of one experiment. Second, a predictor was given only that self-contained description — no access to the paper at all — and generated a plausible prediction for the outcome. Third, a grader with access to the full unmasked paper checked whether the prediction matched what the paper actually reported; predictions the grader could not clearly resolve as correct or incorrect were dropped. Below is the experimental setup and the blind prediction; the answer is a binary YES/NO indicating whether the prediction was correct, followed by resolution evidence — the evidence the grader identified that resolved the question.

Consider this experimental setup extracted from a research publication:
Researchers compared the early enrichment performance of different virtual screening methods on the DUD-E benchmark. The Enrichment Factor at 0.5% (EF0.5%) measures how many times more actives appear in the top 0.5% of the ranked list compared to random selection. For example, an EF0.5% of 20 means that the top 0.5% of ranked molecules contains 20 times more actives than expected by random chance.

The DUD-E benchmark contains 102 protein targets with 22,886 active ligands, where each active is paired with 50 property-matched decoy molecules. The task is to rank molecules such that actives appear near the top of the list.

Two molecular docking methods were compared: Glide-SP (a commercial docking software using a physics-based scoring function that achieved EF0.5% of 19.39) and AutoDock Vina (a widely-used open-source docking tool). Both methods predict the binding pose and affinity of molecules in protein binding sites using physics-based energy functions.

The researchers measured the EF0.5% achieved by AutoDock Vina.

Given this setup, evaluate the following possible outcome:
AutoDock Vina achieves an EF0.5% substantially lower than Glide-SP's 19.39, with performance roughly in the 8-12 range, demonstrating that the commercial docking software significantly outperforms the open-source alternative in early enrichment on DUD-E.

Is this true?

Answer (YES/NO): YES